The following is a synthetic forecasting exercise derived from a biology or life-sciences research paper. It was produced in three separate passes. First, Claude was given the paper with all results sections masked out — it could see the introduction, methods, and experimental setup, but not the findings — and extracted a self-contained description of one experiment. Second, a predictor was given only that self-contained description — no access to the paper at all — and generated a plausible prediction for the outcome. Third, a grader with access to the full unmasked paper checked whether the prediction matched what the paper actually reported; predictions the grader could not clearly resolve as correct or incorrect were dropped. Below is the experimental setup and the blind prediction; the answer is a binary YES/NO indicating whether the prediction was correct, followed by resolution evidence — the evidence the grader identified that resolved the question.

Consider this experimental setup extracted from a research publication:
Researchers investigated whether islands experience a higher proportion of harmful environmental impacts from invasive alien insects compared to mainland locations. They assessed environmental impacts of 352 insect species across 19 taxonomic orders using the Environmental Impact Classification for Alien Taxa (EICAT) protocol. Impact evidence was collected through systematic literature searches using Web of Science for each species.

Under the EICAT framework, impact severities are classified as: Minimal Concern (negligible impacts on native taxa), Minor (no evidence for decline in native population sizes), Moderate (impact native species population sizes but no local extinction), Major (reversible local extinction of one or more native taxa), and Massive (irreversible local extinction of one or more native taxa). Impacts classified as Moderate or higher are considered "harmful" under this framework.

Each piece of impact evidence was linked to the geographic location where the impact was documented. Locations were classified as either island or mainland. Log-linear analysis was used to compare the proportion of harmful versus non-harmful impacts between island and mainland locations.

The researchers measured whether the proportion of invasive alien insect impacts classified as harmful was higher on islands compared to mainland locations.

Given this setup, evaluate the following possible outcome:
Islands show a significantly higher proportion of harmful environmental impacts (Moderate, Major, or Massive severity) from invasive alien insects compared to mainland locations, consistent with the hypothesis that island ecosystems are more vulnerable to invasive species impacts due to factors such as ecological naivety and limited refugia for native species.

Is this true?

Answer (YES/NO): NO